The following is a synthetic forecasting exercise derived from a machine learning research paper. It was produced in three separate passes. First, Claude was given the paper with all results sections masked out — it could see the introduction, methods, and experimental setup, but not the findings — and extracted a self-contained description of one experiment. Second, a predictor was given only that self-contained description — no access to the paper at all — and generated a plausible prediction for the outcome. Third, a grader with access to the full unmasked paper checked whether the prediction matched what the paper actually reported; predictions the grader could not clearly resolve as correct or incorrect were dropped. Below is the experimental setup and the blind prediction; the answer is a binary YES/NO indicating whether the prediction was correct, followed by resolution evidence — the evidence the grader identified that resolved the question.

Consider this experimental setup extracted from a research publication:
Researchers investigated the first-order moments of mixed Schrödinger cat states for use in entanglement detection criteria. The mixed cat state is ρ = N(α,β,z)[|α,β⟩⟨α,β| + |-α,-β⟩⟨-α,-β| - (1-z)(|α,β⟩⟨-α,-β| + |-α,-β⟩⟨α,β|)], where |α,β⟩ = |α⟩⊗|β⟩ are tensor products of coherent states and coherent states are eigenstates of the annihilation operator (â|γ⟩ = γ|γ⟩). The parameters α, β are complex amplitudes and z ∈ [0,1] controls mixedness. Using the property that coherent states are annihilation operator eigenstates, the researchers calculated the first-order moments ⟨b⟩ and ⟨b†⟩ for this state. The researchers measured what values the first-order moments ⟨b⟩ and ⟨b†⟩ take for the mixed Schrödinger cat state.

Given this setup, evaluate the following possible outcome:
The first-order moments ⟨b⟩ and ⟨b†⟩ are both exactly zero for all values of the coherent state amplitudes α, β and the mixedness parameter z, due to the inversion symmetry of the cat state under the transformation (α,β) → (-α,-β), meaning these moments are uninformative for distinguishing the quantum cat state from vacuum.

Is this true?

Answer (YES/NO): YES